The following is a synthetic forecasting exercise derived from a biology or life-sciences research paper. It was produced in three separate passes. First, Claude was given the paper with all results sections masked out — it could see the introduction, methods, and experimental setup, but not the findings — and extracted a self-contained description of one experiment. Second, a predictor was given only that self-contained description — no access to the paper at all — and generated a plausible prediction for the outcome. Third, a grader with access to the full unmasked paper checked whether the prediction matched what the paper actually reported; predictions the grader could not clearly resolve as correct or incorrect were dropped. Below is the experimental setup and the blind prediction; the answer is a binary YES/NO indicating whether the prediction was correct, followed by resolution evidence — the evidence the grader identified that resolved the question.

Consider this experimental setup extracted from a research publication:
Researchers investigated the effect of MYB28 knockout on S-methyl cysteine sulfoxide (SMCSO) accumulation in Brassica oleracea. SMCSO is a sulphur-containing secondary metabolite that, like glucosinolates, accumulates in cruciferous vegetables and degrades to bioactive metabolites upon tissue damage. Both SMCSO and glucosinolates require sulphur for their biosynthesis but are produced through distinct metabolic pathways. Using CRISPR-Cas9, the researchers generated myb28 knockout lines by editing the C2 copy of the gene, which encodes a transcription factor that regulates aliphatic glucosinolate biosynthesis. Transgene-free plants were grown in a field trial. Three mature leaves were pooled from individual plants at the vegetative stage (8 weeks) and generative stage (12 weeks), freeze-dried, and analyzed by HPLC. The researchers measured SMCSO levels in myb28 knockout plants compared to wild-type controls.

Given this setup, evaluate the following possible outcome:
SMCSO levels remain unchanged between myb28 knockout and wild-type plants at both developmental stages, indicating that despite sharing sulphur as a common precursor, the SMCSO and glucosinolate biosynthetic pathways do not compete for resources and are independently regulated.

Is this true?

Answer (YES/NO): NO